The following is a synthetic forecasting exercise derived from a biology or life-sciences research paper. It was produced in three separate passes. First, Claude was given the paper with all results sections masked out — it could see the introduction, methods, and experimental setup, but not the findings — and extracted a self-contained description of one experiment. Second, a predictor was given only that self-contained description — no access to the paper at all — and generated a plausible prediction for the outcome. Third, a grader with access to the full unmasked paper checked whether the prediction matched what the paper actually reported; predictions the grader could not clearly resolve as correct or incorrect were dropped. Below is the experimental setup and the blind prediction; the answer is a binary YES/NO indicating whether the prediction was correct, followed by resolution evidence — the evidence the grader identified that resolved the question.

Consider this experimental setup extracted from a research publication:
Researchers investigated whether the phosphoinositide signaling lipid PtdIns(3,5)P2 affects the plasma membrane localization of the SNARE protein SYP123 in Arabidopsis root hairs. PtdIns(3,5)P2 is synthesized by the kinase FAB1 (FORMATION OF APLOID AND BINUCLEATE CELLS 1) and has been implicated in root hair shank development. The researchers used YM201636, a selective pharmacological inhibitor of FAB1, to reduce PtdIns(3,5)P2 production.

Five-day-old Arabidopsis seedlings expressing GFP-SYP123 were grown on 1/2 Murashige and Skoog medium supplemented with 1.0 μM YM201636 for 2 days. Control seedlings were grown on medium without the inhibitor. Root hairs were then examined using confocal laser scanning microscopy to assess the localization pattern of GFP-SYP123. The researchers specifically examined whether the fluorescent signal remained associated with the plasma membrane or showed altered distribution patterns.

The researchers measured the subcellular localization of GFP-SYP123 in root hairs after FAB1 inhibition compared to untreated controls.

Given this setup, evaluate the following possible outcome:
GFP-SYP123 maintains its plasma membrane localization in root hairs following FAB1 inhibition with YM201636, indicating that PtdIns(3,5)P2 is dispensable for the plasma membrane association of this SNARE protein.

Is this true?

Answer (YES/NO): NO